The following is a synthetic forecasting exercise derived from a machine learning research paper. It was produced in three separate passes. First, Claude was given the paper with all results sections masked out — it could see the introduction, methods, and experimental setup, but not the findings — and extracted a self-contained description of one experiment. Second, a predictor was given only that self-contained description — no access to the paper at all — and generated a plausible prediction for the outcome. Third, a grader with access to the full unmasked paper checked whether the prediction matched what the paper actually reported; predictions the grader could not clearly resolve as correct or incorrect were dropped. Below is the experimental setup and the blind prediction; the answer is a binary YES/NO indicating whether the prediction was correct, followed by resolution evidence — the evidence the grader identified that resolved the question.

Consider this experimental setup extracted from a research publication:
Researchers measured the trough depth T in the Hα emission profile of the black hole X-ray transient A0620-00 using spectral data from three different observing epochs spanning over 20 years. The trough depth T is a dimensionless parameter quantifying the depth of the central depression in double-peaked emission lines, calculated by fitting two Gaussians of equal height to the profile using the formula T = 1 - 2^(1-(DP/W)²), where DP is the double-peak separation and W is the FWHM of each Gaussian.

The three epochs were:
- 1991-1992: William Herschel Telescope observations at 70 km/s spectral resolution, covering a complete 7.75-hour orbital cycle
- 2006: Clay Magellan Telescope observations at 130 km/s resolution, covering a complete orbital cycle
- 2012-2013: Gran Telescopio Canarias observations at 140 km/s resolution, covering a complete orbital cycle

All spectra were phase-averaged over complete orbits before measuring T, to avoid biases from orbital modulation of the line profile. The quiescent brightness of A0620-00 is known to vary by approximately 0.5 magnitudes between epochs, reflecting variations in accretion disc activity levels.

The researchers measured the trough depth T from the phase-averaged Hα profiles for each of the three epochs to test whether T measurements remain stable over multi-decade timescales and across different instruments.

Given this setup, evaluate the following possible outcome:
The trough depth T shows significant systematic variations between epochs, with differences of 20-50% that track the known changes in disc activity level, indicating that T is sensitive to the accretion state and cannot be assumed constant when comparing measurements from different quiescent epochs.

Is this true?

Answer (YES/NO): NO